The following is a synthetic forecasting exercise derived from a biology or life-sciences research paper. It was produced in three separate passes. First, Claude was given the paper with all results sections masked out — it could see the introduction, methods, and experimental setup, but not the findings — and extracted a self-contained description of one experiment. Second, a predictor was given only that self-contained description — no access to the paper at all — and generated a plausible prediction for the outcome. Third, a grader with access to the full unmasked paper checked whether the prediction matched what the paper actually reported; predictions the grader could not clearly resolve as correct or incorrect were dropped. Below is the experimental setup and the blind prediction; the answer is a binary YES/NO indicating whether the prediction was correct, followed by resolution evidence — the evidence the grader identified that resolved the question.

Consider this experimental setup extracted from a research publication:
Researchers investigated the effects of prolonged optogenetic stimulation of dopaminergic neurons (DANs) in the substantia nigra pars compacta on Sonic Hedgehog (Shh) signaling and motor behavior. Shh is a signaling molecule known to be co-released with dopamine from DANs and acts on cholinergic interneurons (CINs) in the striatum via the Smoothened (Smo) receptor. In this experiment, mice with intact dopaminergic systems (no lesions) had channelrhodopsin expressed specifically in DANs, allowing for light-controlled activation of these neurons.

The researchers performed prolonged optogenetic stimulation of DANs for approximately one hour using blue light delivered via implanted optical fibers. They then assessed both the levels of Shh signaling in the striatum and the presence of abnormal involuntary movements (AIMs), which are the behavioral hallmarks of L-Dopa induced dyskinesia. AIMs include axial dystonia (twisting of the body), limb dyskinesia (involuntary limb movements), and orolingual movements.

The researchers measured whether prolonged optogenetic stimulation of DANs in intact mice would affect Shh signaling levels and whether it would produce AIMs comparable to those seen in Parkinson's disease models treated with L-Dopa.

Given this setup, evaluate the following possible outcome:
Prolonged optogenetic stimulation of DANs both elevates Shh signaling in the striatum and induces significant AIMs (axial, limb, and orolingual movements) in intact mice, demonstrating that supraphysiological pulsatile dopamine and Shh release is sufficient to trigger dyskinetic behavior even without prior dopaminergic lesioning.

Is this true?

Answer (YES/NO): NO